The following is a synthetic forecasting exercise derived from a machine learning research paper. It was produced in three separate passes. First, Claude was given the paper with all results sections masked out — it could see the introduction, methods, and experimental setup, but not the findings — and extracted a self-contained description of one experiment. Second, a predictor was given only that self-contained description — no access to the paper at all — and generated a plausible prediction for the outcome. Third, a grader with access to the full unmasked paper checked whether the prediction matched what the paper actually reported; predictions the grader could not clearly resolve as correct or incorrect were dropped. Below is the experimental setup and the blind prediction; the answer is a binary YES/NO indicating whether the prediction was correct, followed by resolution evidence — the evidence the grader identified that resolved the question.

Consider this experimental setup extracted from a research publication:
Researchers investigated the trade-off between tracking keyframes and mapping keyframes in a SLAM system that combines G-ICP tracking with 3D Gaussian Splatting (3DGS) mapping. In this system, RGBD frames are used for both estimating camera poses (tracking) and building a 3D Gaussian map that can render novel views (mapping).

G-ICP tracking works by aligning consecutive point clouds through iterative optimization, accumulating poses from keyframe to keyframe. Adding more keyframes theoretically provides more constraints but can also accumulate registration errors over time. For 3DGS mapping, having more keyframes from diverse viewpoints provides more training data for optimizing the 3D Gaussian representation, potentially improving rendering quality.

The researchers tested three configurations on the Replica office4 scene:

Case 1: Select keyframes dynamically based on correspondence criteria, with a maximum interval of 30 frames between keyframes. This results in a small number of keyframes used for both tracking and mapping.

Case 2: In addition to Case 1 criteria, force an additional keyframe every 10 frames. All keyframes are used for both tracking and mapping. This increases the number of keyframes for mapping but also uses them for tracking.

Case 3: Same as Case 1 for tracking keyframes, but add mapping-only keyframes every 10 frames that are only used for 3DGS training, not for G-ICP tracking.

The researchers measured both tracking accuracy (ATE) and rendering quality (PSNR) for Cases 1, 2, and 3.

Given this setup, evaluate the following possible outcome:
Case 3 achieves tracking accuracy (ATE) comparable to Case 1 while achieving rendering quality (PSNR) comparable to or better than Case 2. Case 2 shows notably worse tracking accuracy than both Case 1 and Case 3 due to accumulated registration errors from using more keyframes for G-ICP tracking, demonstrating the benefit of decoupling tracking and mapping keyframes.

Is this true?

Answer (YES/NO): NO